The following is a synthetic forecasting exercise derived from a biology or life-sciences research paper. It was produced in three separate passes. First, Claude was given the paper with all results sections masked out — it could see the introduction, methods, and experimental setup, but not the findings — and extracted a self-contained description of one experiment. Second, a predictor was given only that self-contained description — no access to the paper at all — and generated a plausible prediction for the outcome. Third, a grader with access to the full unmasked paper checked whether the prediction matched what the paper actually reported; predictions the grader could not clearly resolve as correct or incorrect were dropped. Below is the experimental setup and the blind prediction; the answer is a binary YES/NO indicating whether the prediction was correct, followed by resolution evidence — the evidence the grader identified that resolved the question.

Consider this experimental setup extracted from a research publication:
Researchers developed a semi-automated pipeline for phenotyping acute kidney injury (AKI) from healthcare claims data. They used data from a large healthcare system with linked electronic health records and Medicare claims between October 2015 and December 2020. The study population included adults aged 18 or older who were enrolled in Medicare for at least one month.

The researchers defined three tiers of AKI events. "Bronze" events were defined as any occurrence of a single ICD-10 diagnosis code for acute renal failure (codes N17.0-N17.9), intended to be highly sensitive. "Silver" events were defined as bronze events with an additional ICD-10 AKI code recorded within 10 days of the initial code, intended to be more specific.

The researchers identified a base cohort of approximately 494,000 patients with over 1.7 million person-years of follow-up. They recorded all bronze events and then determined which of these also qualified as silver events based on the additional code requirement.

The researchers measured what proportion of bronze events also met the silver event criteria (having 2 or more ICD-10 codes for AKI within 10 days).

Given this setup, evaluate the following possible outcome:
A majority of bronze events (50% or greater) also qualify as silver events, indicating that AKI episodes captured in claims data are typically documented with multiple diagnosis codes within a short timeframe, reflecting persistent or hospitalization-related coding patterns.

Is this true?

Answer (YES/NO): YES